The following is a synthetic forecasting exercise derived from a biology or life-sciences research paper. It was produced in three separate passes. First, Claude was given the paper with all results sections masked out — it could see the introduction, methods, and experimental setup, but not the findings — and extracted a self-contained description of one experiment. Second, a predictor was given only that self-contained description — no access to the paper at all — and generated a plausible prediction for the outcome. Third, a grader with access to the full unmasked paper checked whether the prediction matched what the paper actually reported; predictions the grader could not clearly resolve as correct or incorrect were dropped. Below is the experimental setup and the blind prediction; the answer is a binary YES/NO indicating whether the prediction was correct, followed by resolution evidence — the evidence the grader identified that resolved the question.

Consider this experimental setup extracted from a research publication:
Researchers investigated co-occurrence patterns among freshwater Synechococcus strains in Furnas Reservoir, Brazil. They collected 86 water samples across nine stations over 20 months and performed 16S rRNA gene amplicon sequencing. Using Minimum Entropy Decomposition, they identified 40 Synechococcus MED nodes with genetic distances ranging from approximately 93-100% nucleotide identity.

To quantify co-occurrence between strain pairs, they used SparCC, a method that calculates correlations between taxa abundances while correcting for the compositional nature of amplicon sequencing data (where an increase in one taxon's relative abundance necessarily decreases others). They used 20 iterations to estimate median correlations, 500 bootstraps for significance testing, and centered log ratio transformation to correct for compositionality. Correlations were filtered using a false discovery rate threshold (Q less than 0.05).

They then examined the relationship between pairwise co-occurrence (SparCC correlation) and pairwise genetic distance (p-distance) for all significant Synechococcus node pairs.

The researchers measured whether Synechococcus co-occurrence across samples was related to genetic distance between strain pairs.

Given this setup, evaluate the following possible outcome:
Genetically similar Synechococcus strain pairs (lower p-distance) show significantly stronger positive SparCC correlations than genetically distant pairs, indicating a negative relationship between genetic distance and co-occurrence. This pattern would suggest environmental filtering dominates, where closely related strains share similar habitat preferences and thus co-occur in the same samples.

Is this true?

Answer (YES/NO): YES